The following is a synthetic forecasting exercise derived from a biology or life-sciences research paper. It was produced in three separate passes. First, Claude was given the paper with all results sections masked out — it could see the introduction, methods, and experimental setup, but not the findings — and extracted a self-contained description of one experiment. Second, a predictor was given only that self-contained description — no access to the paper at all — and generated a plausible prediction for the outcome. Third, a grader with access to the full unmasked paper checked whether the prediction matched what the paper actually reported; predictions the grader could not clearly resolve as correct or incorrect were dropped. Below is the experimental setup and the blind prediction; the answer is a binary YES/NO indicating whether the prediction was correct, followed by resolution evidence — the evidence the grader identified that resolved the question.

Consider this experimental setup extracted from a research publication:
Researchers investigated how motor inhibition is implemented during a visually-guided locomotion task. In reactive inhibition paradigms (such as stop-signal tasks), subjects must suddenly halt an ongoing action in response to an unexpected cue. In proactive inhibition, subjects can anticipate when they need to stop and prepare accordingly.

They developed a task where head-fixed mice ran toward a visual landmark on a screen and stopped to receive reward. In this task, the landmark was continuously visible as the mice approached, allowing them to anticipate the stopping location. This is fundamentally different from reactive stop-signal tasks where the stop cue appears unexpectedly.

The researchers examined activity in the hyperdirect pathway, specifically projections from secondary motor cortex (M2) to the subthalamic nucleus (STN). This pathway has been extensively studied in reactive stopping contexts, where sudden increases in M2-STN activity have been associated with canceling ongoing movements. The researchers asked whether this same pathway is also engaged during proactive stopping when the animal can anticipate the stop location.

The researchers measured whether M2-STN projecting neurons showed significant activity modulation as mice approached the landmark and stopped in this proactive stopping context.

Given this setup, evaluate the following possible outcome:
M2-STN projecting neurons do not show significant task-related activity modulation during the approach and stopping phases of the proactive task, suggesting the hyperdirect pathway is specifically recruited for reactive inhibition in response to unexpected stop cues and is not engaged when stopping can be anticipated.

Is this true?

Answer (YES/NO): NO